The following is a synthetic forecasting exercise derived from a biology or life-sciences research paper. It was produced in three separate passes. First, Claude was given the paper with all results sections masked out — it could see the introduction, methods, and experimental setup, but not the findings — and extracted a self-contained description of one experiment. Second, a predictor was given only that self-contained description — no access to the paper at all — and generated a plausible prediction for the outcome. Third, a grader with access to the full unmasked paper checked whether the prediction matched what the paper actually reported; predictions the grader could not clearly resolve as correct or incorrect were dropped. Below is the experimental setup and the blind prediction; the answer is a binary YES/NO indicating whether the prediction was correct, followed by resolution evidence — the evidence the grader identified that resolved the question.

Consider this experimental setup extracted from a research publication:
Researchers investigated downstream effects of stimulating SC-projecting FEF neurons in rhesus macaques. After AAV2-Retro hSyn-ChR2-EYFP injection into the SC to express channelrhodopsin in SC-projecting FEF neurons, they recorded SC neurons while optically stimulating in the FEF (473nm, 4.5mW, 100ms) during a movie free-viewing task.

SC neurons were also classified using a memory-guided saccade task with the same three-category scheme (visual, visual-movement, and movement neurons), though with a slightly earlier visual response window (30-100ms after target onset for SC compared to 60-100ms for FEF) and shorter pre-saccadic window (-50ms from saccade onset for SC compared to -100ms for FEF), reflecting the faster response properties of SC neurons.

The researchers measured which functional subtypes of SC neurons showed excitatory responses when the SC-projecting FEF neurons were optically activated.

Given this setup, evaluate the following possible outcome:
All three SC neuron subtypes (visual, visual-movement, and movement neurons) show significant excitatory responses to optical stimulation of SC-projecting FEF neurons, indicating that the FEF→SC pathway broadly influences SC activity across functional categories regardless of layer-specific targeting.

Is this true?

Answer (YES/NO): NO